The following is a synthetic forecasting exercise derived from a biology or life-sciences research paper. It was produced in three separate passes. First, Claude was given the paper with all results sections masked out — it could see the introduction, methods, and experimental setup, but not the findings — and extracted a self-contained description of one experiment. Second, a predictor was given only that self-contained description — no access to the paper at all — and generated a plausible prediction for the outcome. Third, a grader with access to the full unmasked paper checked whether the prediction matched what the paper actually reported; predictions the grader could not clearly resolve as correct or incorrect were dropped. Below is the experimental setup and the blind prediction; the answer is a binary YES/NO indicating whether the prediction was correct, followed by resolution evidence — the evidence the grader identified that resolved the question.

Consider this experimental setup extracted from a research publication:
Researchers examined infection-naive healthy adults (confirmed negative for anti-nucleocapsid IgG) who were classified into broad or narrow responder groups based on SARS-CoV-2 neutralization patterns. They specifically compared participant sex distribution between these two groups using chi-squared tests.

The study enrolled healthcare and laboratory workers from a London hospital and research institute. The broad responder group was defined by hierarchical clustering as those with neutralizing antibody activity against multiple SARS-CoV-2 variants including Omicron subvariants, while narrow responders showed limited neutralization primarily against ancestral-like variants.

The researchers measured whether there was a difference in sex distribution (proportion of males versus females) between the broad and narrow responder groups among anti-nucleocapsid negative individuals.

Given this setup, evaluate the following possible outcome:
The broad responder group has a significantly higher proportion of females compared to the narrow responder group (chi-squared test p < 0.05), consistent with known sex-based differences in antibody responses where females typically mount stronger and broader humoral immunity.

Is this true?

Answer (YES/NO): NO